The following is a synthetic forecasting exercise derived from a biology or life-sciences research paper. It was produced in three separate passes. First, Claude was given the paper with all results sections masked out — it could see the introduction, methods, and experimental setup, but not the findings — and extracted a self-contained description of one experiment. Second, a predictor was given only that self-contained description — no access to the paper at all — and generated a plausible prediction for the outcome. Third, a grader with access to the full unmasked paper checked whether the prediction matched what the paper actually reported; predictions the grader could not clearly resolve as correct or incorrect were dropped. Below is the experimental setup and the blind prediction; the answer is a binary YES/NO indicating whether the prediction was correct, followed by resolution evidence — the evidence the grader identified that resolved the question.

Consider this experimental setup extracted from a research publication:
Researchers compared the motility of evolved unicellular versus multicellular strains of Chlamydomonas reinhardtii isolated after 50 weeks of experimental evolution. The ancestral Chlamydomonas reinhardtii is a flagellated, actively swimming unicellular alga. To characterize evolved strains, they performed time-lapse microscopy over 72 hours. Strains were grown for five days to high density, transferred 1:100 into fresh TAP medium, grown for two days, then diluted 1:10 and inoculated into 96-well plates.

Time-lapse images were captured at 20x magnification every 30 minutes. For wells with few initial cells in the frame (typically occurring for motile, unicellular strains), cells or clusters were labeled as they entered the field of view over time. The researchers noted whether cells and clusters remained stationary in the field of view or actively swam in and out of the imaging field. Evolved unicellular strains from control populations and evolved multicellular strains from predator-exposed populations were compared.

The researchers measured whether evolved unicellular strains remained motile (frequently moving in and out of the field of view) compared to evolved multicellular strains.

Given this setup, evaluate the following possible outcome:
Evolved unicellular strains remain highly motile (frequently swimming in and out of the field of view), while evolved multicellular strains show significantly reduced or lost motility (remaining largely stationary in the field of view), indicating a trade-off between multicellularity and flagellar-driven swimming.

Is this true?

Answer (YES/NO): YES